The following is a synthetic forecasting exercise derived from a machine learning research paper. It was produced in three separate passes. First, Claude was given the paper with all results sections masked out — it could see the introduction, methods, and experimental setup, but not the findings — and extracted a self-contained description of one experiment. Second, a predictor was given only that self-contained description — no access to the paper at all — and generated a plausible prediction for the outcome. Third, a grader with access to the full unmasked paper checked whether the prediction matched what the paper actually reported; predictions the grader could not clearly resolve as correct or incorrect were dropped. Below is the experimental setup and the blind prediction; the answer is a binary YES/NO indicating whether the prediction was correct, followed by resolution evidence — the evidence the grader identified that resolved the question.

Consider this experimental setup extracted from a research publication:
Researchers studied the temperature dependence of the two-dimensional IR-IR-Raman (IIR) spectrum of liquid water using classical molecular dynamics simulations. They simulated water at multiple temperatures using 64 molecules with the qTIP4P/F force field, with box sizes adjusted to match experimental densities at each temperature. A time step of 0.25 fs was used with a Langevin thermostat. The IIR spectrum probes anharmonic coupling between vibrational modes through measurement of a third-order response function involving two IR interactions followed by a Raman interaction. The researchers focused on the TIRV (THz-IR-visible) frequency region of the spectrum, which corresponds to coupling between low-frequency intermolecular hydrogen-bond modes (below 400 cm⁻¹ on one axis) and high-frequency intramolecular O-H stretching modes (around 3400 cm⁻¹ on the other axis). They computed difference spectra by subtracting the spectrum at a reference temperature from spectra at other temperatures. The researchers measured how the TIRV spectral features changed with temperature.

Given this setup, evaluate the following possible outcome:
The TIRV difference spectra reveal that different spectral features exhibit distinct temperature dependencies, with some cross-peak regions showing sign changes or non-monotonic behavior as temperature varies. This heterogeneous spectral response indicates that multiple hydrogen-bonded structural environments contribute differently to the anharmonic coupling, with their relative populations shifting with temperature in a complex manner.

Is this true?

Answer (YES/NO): NO